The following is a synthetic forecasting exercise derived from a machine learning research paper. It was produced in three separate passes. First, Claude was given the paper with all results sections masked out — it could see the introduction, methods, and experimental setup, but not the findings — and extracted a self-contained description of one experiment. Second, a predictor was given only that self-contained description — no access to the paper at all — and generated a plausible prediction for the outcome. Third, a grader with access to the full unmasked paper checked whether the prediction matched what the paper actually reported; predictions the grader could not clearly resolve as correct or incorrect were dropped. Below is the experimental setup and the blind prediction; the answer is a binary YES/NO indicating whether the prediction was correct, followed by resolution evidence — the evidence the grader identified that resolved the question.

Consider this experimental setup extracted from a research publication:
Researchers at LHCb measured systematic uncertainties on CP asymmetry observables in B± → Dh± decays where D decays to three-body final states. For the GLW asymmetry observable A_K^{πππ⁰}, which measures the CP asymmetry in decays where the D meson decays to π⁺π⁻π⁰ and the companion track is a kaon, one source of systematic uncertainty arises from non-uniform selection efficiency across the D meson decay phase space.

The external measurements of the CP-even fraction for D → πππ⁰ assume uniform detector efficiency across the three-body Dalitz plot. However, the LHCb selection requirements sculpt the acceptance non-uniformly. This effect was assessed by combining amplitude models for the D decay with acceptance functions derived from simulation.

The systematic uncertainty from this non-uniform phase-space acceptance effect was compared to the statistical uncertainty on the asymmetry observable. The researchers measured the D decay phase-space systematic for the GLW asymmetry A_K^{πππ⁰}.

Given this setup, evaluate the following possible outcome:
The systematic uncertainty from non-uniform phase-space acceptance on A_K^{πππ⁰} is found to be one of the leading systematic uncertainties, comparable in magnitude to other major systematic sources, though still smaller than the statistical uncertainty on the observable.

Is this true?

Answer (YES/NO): NO